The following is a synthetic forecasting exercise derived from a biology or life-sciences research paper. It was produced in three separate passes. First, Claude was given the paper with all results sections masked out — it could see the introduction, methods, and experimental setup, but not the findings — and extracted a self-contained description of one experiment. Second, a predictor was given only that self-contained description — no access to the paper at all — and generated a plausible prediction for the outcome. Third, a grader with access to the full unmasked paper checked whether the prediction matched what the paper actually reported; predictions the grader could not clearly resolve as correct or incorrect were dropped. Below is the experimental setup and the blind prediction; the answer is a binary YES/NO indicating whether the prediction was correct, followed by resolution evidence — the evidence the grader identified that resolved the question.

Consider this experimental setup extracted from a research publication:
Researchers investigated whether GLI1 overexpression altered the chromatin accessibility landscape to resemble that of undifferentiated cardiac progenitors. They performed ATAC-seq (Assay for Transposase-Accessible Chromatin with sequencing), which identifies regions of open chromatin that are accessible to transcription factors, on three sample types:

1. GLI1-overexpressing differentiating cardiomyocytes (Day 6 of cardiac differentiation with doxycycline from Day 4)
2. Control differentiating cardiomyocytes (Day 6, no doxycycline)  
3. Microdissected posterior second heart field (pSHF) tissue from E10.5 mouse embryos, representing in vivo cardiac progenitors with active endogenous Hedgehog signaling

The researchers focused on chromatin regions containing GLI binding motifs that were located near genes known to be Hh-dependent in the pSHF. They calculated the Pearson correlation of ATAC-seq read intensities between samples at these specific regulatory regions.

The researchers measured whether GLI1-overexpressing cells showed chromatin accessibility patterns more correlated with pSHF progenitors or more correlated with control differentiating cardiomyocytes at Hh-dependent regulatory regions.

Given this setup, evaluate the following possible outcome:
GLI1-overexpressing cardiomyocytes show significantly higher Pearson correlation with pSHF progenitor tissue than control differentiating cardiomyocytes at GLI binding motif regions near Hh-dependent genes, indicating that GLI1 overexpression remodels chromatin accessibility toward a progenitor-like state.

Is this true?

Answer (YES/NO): YES